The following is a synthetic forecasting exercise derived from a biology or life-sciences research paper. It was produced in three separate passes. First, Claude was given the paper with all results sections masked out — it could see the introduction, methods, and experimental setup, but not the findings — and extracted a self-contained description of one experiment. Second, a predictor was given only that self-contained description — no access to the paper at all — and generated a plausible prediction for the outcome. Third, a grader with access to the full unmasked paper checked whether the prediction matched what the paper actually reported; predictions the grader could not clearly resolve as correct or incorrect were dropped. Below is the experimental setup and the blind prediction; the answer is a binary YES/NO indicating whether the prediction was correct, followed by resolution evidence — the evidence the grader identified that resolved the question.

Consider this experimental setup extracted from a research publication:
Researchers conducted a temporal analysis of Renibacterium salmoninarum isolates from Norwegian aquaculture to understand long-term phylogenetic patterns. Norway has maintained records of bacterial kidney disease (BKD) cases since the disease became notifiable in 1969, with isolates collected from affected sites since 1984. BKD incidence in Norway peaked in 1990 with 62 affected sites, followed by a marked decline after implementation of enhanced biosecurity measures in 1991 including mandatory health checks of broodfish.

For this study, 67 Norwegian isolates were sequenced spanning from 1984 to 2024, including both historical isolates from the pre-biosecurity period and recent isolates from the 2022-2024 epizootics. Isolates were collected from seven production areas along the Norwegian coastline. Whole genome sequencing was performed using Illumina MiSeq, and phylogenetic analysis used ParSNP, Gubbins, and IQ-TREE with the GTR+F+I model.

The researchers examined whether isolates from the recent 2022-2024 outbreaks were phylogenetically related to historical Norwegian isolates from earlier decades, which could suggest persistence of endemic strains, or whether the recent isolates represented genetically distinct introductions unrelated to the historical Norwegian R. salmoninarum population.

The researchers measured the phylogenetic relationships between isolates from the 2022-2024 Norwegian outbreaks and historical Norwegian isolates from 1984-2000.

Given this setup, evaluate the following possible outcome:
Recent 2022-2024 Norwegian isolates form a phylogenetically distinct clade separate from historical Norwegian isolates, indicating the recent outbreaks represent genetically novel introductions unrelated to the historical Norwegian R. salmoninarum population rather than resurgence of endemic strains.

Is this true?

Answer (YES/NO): NO